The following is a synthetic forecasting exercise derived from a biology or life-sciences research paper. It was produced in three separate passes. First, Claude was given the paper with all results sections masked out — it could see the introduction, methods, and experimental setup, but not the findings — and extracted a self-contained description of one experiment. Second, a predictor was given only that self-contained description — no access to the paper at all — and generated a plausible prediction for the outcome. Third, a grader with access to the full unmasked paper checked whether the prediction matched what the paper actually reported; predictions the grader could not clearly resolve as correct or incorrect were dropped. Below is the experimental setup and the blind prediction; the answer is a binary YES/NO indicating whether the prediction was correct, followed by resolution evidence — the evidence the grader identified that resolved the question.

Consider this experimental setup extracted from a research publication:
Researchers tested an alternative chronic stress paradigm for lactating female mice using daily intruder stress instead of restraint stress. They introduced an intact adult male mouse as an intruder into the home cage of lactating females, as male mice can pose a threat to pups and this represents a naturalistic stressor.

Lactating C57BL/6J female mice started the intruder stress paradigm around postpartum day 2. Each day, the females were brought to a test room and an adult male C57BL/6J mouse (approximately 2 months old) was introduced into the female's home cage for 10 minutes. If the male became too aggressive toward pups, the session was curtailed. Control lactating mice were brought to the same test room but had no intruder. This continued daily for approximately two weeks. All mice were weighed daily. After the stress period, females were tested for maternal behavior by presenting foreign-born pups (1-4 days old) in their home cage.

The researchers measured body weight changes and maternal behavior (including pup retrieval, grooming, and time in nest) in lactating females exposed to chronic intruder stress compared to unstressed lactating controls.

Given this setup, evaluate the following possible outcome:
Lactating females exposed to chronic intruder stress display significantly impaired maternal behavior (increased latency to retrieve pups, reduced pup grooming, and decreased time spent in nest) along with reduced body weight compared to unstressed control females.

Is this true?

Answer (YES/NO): NO